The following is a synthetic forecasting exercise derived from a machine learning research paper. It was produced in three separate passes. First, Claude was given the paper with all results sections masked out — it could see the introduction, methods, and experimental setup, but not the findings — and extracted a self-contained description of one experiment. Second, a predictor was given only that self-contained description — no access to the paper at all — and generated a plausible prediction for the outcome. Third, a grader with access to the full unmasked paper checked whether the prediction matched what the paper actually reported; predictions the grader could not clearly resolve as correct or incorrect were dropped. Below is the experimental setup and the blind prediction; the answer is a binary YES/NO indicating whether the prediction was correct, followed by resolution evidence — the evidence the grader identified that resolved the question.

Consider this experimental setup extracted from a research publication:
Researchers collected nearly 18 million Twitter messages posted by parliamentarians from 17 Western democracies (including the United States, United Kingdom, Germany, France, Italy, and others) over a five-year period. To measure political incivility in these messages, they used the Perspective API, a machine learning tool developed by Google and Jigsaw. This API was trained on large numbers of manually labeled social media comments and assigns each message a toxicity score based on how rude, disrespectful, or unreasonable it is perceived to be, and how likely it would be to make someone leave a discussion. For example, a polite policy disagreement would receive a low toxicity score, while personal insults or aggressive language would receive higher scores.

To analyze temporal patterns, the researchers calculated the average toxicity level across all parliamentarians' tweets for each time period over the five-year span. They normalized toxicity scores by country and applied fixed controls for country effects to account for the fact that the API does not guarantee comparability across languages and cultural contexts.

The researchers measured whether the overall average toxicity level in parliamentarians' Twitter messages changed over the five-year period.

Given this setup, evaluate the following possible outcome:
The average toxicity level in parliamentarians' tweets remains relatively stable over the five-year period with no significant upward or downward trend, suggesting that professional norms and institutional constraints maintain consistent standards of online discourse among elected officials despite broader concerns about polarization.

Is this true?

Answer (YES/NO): NO